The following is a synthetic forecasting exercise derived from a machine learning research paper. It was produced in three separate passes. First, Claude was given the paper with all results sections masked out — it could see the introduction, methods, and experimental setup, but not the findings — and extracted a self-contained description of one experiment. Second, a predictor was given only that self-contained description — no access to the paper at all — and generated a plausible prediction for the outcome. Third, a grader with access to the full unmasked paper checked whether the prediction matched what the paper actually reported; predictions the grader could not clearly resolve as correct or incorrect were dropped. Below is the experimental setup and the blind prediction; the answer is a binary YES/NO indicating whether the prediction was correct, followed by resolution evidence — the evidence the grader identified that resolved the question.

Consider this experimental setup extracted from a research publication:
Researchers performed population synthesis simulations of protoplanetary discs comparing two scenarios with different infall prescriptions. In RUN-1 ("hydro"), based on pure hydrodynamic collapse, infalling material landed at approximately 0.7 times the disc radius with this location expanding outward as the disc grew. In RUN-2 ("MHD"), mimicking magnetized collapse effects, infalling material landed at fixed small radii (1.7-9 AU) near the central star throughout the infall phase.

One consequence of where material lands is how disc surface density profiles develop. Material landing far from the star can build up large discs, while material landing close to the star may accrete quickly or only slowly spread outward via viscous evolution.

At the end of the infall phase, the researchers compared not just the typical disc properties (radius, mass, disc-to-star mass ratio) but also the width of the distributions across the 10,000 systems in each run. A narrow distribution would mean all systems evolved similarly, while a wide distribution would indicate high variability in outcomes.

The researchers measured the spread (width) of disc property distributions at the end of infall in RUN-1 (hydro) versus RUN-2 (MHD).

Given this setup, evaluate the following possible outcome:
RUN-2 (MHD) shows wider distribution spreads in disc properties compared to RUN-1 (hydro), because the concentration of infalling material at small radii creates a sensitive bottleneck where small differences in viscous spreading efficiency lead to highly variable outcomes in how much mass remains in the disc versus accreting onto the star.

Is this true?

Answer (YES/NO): NO